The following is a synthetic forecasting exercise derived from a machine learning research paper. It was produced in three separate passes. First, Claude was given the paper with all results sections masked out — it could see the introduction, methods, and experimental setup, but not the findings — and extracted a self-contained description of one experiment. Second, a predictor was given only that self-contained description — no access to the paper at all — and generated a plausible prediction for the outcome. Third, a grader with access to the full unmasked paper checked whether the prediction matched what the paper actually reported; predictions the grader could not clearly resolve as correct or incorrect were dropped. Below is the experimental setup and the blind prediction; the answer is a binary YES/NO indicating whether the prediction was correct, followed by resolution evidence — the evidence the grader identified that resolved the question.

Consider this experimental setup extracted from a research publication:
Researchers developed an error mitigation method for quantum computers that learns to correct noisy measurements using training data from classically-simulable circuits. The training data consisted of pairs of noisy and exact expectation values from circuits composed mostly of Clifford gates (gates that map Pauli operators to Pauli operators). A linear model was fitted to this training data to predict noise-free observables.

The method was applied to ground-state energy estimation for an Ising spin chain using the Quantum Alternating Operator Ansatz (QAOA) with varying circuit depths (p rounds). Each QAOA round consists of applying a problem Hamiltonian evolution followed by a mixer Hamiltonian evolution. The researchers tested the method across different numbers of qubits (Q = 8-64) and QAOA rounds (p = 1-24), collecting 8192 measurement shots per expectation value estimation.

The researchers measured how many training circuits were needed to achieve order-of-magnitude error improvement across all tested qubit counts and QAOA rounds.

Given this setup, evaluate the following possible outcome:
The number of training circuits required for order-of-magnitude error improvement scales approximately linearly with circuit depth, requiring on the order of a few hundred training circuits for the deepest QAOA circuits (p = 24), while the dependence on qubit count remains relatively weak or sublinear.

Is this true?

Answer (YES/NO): NO